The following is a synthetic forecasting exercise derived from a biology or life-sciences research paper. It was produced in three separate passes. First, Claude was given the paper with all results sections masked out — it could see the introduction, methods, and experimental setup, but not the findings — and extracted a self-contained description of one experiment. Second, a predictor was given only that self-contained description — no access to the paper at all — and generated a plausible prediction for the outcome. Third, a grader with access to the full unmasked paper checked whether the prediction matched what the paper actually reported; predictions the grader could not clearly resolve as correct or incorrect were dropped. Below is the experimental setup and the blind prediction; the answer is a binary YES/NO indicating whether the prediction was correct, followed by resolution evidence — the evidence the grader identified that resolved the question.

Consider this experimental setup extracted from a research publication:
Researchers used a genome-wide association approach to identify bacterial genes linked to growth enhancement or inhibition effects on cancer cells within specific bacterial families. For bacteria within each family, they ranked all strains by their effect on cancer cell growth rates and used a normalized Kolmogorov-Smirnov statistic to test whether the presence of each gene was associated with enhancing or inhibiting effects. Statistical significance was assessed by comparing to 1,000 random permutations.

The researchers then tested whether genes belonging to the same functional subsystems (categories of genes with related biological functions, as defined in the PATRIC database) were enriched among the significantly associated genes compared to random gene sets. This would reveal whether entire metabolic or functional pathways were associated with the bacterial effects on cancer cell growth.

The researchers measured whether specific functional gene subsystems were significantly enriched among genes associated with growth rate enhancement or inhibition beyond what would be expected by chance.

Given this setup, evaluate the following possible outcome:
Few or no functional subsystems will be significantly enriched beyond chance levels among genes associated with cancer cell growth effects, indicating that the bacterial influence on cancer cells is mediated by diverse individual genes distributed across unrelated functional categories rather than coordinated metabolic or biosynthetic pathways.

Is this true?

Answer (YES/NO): NO